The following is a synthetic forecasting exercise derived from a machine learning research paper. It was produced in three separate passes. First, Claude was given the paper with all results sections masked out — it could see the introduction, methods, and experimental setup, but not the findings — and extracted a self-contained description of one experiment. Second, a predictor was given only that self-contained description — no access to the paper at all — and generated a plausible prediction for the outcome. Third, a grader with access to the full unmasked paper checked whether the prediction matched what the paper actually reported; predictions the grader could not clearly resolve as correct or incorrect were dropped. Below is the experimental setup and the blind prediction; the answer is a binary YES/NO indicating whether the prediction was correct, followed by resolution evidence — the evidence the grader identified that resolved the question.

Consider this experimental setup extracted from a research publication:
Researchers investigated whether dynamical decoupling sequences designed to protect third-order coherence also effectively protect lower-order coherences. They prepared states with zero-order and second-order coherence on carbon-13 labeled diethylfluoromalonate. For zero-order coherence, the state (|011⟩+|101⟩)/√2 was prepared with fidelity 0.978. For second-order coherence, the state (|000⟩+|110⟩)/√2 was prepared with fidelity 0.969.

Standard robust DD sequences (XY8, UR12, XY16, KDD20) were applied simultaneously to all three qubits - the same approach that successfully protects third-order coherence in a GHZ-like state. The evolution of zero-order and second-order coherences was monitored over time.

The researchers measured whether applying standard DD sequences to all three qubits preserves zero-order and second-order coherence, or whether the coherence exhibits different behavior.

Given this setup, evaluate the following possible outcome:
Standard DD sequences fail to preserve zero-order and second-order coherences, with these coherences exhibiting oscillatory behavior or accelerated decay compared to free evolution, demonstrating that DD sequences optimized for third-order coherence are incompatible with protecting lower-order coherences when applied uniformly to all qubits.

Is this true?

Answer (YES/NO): NO